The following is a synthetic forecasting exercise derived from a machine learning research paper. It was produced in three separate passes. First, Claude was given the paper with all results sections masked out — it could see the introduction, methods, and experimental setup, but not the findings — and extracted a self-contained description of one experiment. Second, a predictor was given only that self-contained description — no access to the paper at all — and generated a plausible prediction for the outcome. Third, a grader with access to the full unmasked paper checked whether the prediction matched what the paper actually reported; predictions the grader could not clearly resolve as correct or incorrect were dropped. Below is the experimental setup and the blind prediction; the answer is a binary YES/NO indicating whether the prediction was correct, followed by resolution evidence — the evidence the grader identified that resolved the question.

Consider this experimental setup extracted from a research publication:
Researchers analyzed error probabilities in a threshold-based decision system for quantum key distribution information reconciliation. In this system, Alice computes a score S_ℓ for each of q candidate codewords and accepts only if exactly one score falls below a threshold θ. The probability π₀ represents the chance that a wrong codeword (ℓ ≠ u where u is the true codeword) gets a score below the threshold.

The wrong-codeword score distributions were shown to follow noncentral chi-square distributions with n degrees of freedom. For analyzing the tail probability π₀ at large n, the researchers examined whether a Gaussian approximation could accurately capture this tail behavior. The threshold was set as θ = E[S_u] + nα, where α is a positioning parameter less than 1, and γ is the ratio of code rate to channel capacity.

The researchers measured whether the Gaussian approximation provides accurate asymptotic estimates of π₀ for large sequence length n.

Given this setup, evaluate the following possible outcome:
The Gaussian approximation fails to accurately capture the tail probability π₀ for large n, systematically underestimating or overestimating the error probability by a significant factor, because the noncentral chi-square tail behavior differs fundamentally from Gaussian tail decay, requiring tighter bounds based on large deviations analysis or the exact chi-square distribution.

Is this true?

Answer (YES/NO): NO